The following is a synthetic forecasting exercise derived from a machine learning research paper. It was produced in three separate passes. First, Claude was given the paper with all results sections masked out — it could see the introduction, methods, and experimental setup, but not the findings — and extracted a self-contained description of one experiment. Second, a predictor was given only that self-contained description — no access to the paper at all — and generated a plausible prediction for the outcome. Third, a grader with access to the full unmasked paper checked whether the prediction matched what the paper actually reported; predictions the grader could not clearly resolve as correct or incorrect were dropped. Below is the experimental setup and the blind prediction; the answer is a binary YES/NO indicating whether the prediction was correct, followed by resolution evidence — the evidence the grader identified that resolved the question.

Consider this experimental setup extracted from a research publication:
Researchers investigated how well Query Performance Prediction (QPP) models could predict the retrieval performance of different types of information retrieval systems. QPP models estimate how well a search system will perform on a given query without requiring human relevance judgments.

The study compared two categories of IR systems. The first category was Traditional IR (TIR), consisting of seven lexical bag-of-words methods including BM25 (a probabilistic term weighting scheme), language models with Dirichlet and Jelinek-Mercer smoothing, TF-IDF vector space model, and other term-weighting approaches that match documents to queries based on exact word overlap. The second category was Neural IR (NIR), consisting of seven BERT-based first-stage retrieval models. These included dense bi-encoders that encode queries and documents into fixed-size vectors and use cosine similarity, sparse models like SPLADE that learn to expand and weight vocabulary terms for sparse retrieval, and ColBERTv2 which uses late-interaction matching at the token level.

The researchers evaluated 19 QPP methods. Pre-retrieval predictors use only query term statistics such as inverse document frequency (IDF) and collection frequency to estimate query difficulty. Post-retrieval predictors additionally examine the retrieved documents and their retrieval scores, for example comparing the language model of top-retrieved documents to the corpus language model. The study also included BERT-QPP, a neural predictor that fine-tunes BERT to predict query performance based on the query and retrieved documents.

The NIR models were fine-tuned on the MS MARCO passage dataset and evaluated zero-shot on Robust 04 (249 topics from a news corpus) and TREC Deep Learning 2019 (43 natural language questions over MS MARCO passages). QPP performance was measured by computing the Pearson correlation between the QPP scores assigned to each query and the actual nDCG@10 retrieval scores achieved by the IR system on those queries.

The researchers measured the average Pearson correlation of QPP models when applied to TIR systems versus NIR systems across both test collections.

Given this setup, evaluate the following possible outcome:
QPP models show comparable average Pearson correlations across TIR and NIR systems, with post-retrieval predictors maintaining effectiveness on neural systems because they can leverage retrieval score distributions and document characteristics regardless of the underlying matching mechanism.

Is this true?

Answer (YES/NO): NO